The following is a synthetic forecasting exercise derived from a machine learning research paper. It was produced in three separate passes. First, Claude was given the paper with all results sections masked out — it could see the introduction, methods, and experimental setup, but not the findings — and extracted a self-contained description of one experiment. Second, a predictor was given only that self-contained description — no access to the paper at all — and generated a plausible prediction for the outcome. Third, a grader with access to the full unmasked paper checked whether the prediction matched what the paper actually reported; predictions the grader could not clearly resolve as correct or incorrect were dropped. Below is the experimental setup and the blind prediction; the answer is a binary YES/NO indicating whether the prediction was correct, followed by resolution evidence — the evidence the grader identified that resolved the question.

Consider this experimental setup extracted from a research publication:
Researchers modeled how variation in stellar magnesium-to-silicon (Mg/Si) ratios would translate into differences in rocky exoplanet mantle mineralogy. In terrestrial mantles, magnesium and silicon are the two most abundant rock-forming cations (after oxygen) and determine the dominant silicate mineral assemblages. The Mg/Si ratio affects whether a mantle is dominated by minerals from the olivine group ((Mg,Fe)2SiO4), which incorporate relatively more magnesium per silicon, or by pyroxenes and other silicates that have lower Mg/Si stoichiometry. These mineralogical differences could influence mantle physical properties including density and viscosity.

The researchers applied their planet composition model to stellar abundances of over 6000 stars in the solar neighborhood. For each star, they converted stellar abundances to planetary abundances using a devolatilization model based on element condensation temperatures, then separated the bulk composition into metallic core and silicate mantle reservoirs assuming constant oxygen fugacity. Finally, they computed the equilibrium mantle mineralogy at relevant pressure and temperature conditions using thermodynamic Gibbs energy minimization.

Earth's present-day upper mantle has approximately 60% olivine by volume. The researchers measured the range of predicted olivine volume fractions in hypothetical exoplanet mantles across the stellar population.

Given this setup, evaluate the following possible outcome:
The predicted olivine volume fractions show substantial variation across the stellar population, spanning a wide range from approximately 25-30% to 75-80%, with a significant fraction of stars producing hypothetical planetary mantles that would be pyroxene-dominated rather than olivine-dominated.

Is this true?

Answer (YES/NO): NO